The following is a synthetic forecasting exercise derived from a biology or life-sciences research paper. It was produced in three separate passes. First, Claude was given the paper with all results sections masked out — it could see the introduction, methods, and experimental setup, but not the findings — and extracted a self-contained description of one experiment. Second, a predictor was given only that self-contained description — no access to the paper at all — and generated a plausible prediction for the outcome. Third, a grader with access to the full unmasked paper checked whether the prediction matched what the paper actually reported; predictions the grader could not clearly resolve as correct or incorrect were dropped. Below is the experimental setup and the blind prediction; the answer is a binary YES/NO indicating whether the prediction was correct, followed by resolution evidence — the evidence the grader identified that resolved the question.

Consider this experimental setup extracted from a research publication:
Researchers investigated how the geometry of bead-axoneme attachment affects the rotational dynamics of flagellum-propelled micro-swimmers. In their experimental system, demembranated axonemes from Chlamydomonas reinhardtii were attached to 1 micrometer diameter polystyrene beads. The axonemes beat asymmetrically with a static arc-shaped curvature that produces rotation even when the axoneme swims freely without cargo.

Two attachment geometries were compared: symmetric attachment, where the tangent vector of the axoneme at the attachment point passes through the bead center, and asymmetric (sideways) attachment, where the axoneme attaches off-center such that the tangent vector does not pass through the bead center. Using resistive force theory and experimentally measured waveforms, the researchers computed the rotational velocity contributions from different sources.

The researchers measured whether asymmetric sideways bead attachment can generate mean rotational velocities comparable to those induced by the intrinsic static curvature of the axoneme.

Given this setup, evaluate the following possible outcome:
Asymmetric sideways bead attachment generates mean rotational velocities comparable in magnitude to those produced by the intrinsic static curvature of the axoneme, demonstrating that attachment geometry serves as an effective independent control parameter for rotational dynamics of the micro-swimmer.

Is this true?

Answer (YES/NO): YES